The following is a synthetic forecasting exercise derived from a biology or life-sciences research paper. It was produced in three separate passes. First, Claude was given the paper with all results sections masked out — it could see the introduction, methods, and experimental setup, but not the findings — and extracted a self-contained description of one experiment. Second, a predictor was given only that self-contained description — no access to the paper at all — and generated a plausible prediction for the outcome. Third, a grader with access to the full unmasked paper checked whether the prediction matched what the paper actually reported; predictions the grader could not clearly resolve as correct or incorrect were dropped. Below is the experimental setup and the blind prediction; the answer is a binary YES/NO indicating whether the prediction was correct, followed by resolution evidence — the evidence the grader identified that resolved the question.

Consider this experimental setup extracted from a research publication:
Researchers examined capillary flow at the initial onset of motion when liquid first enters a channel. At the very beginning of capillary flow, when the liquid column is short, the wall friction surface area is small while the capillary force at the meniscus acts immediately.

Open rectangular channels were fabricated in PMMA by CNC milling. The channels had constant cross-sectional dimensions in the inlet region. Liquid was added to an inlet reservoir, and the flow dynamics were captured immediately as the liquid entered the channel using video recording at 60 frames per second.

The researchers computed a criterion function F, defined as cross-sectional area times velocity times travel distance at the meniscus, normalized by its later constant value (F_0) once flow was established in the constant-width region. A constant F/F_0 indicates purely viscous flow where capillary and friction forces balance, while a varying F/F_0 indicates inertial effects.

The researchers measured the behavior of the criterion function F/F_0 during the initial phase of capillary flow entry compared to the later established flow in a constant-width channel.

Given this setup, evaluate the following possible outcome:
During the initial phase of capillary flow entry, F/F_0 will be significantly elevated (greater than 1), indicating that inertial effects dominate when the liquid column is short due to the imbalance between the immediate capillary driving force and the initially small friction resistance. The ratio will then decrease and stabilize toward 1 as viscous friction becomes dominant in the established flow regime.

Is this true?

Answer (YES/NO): NO